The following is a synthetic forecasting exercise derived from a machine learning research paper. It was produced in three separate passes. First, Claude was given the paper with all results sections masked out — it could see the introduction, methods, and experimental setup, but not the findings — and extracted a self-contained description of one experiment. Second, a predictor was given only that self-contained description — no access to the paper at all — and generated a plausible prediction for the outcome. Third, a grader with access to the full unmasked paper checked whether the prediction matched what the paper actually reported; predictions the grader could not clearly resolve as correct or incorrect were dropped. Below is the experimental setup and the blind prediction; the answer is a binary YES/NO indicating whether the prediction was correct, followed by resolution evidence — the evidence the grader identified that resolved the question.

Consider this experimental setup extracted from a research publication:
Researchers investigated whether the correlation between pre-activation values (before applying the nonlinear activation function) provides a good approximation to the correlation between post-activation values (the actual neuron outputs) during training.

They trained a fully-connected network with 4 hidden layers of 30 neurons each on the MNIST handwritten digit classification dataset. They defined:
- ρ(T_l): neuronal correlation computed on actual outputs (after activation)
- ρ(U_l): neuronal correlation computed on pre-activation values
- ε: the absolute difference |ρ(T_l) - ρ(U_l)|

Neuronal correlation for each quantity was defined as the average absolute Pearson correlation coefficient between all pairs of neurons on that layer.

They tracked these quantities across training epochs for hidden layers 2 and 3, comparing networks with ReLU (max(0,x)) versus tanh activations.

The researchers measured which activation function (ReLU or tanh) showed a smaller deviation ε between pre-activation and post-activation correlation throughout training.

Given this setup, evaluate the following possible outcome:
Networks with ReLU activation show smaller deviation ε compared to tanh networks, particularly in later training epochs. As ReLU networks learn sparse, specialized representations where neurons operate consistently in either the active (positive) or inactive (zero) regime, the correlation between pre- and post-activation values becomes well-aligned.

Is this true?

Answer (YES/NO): NO